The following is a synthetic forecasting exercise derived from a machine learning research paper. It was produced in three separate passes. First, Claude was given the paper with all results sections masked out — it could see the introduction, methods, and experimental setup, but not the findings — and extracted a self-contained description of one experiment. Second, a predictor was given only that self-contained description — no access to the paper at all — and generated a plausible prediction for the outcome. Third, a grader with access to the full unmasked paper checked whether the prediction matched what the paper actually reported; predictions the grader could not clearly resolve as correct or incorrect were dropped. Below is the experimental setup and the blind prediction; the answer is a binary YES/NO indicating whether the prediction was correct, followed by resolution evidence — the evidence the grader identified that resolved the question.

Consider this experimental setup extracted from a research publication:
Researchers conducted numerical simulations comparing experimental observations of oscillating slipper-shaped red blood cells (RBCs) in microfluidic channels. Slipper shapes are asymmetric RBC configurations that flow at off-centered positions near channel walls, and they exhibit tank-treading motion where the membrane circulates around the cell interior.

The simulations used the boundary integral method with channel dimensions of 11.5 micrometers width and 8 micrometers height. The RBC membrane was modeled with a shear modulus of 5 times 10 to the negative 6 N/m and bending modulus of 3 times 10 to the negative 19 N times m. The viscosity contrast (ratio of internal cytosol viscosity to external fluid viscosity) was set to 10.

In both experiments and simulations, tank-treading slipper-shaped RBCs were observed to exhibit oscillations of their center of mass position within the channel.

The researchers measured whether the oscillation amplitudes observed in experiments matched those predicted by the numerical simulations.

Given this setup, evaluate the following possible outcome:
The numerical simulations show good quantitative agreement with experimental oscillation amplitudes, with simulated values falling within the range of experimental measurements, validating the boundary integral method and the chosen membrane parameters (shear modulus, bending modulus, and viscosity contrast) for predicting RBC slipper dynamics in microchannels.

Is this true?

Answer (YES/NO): YES